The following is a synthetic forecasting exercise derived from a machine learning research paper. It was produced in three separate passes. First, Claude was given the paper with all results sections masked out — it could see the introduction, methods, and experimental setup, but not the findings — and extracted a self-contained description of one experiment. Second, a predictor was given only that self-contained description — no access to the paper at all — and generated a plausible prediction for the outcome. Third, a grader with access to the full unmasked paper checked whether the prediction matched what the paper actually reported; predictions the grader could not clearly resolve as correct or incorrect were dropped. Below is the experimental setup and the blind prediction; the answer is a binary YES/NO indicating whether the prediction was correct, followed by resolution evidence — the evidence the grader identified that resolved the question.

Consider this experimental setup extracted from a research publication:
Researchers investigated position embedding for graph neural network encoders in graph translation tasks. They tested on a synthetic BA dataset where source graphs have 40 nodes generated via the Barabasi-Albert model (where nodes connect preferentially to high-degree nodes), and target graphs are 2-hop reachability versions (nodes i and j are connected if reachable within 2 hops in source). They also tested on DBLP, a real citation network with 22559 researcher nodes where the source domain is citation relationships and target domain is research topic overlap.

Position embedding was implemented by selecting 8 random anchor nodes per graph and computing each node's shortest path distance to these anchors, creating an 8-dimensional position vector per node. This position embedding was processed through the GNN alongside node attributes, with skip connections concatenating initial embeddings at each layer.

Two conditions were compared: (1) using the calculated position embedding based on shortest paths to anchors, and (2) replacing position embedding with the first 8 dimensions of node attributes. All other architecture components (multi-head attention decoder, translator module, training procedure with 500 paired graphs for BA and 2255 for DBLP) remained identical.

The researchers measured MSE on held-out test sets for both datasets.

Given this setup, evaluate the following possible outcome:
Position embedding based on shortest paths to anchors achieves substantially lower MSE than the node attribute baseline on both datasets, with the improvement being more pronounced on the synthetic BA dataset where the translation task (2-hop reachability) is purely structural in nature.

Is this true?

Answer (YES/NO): NO